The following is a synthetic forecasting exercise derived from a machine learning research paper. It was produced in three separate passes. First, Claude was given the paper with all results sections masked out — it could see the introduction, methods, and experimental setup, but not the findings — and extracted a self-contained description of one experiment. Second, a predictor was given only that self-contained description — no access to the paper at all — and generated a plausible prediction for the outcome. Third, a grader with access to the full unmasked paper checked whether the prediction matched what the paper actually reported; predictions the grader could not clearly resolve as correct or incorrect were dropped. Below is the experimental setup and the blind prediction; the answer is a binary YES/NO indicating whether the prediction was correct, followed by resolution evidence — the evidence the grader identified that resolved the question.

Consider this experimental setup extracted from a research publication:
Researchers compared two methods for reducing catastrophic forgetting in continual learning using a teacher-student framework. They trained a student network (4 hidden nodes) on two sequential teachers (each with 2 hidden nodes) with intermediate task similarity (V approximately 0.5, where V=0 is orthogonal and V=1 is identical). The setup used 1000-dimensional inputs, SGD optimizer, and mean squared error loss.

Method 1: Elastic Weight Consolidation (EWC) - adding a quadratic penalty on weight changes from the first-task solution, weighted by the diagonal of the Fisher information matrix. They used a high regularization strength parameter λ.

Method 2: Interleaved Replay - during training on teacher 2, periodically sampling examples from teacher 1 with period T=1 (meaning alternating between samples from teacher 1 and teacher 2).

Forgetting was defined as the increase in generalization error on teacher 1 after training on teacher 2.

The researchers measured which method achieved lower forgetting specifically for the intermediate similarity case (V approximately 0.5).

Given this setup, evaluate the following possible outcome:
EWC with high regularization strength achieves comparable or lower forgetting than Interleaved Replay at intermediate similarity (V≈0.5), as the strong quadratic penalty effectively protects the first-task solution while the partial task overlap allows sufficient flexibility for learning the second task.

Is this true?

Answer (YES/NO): YES